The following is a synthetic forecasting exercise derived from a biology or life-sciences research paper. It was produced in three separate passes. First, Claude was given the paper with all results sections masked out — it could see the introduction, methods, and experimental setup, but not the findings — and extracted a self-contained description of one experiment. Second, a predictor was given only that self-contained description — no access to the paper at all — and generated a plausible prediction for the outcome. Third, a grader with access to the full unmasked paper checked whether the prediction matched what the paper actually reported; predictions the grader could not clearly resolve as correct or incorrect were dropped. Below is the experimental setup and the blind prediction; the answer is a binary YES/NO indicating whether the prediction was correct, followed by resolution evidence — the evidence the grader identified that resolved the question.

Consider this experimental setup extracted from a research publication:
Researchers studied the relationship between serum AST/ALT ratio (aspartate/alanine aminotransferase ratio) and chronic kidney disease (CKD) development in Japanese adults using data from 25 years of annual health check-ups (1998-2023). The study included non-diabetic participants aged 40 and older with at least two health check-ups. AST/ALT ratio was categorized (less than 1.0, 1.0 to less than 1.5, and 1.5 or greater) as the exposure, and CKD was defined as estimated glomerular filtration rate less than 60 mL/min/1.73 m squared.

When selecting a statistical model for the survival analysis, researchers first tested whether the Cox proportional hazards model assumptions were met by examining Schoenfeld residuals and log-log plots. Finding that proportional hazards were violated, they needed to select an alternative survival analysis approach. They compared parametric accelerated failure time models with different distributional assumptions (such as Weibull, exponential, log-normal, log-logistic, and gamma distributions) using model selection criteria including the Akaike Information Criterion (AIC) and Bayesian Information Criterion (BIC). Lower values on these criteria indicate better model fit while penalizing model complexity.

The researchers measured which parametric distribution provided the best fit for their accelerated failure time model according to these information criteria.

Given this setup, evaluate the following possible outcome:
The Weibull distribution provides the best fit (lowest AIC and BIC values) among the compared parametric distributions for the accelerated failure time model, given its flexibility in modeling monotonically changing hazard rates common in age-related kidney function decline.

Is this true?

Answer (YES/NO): YES